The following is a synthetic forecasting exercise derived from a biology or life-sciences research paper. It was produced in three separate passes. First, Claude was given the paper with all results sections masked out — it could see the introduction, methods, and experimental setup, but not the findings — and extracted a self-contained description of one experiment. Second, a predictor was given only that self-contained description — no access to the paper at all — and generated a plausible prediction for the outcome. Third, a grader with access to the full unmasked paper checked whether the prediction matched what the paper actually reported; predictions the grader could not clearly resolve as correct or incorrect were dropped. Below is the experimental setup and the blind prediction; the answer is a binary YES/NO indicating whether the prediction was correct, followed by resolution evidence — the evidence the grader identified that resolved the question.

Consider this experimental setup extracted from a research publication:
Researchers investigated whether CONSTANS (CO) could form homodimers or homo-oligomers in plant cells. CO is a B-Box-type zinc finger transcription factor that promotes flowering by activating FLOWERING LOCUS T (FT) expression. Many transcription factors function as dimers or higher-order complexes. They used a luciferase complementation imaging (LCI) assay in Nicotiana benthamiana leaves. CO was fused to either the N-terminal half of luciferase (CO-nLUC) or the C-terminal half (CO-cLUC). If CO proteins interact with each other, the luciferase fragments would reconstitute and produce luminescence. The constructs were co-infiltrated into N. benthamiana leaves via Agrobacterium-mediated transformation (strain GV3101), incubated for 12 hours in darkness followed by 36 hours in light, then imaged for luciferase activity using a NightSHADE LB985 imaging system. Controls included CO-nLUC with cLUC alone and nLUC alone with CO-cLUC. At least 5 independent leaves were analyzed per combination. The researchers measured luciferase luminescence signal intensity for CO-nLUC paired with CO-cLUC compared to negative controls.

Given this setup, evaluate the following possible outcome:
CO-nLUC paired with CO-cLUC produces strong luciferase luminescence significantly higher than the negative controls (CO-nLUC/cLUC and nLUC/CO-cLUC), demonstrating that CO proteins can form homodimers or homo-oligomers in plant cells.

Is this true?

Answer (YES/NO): YES